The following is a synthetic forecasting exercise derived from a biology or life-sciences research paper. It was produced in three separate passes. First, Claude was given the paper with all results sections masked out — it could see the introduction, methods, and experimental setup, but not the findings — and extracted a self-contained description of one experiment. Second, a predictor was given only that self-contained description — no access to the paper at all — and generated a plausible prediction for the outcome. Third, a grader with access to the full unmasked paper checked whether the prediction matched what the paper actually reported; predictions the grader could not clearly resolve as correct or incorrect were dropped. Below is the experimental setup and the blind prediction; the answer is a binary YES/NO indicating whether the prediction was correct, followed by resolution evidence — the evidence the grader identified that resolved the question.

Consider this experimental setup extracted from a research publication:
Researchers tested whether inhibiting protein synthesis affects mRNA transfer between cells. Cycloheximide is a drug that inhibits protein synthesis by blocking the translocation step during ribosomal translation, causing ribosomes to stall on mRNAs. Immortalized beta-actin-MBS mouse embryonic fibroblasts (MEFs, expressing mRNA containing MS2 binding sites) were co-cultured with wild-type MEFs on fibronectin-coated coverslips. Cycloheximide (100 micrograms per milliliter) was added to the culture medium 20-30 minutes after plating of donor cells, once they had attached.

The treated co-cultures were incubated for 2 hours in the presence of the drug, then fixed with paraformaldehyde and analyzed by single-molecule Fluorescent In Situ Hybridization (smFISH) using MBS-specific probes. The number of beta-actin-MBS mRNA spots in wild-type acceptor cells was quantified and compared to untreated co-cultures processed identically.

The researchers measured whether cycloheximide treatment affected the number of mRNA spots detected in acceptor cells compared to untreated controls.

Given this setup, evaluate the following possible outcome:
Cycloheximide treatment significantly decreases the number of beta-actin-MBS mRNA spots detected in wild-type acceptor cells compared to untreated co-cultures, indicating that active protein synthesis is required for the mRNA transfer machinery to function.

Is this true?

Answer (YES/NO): NO